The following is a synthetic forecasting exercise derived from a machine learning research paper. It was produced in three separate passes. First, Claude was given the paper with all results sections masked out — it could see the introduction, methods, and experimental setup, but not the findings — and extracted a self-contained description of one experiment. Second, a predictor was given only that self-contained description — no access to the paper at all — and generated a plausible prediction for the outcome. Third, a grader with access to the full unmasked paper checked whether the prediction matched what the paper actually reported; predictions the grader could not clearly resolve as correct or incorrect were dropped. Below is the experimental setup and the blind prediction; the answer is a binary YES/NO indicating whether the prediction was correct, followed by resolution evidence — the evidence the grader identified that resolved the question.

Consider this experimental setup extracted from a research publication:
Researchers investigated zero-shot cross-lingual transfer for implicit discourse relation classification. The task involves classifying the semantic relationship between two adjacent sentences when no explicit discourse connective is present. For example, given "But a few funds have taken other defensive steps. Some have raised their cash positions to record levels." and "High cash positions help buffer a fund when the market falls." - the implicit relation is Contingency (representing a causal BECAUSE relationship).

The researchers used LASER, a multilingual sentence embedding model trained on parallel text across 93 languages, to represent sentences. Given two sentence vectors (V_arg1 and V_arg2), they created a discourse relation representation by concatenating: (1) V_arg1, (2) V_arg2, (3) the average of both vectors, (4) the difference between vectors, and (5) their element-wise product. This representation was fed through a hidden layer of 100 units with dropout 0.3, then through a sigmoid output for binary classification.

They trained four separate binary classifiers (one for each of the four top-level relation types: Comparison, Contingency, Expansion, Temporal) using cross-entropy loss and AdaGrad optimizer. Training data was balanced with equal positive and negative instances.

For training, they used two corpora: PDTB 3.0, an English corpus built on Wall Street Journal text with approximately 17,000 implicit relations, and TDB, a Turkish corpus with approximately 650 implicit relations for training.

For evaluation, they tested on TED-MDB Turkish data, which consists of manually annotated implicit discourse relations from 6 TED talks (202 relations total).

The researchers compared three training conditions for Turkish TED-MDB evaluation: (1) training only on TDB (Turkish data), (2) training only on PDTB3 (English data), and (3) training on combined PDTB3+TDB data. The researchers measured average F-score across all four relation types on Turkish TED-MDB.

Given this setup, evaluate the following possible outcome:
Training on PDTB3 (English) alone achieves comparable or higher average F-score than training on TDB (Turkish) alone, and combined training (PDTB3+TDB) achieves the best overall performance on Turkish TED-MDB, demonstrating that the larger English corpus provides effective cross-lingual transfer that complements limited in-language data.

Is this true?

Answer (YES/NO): NO